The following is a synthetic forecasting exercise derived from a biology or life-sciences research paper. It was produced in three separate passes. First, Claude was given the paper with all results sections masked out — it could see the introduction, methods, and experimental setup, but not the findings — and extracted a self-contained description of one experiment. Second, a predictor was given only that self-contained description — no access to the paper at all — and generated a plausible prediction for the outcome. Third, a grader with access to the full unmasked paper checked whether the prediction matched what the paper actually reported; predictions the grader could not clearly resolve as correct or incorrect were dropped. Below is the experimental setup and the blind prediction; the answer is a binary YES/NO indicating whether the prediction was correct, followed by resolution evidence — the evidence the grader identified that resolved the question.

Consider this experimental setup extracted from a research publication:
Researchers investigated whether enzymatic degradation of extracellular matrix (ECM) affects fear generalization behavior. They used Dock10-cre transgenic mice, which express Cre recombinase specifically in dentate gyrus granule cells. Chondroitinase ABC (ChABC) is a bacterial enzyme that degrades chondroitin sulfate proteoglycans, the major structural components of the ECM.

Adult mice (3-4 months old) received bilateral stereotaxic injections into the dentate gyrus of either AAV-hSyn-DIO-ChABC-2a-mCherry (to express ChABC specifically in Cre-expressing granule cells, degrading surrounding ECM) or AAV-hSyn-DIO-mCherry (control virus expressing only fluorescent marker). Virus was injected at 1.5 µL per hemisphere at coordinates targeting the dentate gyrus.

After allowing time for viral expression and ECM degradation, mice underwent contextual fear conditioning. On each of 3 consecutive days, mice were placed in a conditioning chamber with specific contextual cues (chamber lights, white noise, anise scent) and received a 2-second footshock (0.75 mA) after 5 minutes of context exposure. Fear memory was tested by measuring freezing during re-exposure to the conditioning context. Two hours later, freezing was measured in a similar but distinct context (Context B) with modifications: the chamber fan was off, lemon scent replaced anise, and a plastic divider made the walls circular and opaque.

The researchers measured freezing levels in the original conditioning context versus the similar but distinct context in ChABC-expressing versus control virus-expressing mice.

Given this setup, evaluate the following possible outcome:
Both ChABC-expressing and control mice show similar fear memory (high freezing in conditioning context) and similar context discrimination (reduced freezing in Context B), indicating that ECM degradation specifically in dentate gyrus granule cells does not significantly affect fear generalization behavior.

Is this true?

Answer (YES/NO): NO